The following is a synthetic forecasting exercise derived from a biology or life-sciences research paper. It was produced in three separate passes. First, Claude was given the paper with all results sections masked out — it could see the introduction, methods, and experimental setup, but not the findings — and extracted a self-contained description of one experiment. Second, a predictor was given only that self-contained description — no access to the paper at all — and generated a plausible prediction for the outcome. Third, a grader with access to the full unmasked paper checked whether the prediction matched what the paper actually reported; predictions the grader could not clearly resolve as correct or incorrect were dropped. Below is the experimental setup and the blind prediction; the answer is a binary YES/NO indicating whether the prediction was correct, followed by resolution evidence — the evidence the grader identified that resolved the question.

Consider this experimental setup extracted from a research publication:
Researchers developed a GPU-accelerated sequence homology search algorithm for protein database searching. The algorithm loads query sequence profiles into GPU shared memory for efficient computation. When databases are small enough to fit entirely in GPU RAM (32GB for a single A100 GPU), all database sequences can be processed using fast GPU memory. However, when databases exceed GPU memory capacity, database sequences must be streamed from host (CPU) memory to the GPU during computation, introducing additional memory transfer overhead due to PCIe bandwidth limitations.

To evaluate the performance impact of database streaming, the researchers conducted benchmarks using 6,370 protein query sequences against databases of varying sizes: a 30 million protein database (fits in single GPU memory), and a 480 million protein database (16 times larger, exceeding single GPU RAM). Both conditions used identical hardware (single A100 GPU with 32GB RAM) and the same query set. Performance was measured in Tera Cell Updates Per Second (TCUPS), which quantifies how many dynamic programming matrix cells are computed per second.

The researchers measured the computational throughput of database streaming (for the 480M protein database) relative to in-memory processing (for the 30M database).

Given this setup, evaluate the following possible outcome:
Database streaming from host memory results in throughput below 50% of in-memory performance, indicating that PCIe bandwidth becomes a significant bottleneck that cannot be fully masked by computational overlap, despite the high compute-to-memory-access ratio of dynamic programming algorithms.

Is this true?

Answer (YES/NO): NO